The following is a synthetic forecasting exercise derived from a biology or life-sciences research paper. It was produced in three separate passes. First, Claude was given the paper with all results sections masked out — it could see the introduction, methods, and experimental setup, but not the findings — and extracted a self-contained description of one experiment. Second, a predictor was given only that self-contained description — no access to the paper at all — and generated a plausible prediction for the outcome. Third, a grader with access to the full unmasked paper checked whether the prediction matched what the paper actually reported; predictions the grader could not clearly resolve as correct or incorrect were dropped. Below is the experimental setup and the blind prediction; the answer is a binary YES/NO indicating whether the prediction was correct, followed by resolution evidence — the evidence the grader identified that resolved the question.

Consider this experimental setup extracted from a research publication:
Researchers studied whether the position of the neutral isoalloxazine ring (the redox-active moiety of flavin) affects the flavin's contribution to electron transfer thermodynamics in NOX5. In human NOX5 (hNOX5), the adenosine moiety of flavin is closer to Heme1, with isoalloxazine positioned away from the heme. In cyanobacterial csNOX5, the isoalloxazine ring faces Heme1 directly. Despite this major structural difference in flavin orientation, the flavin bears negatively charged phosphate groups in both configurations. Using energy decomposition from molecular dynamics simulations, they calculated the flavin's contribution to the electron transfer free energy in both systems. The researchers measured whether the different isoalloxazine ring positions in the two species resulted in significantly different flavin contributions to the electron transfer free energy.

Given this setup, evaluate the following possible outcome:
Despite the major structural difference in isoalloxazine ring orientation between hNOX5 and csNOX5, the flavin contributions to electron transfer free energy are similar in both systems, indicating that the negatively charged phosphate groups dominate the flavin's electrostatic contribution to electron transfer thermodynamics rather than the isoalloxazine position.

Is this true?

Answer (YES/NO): YES